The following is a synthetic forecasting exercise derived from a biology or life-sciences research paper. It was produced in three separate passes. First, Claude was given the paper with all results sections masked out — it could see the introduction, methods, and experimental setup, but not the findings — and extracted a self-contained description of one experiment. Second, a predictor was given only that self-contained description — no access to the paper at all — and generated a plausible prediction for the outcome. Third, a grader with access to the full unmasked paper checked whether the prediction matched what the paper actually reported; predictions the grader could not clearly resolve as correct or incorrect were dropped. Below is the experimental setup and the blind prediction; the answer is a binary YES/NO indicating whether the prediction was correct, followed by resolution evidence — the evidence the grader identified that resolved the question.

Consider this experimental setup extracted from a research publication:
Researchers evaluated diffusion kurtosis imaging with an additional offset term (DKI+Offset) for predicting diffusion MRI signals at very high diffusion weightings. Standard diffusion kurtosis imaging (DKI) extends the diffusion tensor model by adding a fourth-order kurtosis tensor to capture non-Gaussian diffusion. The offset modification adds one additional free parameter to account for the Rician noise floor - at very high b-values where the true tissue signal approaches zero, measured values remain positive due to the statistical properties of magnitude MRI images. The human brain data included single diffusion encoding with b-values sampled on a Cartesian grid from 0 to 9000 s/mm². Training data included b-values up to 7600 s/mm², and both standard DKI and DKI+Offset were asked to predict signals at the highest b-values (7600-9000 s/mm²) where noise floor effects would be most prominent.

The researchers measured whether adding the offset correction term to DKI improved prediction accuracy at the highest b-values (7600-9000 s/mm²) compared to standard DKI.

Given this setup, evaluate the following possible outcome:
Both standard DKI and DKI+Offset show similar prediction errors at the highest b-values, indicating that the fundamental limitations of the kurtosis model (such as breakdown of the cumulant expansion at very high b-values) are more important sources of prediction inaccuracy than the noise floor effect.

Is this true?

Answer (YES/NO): NO